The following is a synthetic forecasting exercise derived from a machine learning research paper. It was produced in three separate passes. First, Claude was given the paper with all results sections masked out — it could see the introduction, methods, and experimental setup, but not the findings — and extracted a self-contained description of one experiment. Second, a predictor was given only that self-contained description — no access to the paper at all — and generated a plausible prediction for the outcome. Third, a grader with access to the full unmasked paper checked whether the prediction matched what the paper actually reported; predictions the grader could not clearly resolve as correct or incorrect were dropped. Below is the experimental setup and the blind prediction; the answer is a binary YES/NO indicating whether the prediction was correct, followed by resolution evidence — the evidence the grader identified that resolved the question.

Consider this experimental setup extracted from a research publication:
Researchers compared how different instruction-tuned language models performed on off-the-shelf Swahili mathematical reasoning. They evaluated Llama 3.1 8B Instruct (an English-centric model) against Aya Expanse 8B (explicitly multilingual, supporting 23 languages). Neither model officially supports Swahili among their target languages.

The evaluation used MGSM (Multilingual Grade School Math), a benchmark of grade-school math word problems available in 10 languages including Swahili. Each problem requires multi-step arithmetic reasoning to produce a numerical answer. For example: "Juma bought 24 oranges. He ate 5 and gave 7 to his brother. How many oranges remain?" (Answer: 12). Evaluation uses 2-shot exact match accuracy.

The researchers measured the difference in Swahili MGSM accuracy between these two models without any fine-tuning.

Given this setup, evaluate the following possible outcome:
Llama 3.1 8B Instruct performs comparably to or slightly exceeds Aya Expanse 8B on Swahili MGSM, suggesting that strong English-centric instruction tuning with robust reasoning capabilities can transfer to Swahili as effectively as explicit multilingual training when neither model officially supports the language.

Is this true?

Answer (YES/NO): NO